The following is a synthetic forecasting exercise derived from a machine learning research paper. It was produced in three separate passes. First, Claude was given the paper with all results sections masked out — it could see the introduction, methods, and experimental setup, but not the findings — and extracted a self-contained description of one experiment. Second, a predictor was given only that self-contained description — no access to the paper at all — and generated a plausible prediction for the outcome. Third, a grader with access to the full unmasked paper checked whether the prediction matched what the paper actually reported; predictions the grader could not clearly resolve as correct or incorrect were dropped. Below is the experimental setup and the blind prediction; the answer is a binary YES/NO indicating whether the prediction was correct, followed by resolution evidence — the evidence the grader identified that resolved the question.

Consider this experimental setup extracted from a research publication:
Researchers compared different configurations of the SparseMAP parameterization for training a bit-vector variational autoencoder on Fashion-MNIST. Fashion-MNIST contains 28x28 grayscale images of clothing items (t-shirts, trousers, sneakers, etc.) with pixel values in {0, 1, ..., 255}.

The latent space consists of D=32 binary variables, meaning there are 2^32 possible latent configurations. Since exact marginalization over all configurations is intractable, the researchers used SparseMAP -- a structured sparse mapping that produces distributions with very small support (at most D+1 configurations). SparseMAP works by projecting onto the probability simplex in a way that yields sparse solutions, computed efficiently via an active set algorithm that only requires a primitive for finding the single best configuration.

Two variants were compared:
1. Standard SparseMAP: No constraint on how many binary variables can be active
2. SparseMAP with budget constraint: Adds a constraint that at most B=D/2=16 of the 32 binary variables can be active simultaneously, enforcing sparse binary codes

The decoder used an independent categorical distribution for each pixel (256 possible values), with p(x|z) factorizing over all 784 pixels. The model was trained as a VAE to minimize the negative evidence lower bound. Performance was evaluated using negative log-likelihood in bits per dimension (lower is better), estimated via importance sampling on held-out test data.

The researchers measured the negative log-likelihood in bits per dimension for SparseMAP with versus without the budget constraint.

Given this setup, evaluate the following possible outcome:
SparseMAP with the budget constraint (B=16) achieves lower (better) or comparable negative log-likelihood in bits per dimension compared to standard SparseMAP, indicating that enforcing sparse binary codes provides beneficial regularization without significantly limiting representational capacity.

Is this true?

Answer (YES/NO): YES